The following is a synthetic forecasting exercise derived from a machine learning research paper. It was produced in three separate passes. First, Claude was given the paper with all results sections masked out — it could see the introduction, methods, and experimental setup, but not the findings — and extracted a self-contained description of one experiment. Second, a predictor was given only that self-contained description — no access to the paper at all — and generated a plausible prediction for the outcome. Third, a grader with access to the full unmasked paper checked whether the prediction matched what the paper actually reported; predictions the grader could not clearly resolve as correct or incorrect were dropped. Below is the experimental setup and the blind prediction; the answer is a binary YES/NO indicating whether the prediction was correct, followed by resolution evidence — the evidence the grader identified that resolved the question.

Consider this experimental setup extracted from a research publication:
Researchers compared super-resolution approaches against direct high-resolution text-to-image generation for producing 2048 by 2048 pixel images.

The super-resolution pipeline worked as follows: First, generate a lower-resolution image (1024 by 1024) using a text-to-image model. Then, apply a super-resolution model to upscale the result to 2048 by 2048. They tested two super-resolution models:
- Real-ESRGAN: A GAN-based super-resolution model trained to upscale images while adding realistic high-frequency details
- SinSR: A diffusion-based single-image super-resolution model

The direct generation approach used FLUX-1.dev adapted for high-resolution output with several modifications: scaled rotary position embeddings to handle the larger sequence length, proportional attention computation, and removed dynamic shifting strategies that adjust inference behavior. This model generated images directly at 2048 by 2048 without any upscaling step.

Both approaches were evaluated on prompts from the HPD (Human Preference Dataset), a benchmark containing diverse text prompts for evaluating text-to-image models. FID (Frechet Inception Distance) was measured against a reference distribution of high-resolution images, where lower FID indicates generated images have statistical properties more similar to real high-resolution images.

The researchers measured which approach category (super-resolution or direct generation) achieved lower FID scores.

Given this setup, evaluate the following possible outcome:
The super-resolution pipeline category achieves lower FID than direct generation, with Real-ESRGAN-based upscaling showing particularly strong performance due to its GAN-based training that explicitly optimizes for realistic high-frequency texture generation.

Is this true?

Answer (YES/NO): NO